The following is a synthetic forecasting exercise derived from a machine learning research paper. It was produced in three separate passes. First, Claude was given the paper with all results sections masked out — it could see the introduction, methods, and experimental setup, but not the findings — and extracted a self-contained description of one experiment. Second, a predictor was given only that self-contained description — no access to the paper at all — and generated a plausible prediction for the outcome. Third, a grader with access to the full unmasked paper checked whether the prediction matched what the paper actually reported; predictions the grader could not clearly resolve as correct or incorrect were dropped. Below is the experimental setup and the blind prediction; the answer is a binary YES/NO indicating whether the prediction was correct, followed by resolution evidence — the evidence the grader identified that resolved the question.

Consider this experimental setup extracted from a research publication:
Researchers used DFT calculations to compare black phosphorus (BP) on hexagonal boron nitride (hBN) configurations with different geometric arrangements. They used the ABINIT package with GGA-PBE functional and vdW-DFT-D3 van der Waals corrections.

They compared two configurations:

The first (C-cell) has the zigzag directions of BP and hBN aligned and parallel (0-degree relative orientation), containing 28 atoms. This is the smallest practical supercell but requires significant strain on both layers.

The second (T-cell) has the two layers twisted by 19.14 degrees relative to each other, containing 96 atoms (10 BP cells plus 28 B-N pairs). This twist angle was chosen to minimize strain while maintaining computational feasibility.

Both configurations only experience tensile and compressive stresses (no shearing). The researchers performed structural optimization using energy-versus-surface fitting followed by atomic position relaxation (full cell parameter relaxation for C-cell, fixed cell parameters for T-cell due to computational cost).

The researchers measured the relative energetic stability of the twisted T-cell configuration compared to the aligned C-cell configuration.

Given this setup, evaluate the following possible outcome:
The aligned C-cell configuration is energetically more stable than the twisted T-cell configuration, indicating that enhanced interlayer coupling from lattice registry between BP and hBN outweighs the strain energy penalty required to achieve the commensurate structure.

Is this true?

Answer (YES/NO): NO